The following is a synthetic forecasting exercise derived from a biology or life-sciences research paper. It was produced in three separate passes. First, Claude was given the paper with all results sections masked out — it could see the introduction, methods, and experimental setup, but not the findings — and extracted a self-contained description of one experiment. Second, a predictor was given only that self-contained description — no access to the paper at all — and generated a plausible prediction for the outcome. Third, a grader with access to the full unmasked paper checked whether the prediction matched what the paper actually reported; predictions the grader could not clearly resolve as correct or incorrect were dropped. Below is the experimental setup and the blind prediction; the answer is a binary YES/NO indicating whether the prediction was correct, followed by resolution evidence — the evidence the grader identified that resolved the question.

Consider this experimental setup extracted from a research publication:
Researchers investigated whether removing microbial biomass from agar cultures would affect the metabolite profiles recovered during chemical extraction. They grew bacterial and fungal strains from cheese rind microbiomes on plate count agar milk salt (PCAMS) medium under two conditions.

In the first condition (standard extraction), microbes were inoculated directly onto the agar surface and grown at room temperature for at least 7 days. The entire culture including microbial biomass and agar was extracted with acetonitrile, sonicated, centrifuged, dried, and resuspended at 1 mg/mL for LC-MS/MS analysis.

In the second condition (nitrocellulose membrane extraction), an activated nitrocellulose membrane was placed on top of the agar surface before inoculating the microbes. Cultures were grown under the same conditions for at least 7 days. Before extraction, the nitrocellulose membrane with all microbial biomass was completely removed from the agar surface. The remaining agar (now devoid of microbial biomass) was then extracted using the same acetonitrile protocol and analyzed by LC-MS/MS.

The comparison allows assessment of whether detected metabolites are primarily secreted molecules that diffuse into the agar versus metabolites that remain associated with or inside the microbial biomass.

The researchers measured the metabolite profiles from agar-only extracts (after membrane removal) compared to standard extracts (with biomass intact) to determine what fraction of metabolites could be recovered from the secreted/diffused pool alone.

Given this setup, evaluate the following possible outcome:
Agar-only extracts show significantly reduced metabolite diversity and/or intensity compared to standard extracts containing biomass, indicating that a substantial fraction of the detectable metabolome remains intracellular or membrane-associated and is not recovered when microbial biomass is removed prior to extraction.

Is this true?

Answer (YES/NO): NO